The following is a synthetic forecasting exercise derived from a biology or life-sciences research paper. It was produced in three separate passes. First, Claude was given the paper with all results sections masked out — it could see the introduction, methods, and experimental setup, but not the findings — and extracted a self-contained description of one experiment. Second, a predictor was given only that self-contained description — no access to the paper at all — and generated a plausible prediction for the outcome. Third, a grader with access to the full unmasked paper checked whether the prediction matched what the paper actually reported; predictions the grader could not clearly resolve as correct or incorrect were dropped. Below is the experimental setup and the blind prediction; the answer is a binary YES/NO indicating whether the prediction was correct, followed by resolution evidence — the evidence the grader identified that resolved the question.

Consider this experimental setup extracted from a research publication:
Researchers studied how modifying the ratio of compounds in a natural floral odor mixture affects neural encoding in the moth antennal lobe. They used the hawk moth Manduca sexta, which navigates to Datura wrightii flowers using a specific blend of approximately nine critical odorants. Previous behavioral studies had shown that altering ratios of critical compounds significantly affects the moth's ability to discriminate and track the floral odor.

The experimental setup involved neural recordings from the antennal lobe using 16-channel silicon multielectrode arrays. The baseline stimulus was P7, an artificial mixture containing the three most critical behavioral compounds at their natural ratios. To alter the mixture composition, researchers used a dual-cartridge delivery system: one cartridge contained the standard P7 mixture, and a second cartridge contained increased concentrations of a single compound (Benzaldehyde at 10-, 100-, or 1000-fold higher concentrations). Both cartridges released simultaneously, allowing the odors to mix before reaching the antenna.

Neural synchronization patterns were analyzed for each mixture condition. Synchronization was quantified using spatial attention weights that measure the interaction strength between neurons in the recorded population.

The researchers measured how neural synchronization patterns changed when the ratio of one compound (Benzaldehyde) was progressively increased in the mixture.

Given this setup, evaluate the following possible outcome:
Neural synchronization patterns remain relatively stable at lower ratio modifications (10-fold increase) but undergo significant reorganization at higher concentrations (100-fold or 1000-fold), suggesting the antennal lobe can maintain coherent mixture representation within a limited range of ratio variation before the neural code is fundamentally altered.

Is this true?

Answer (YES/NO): NO